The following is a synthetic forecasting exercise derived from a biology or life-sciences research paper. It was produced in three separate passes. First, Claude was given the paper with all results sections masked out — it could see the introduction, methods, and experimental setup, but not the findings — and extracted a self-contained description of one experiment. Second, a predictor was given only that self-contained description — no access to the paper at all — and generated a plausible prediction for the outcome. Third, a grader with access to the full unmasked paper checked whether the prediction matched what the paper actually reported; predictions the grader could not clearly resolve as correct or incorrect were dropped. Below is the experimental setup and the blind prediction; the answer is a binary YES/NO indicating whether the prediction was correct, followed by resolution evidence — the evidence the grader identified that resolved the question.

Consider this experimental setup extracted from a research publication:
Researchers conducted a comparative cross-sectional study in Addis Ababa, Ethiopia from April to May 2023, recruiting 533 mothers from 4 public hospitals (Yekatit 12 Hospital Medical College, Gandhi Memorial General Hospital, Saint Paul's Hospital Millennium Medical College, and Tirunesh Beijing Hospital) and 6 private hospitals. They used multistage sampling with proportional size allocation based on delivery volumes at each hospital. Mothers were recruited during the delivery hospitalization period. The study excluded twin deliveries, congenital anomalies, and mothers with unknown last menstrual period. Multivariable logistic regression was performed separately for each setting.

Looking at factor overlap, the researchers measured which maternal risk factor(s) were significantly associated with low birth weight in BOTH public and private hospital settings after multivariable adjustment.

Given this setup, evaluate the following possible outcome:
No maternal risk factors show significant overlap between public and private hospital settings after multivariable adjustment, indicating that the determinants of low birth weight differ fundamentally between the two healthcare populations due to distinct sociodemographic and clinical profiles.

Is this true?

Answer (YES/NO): NO